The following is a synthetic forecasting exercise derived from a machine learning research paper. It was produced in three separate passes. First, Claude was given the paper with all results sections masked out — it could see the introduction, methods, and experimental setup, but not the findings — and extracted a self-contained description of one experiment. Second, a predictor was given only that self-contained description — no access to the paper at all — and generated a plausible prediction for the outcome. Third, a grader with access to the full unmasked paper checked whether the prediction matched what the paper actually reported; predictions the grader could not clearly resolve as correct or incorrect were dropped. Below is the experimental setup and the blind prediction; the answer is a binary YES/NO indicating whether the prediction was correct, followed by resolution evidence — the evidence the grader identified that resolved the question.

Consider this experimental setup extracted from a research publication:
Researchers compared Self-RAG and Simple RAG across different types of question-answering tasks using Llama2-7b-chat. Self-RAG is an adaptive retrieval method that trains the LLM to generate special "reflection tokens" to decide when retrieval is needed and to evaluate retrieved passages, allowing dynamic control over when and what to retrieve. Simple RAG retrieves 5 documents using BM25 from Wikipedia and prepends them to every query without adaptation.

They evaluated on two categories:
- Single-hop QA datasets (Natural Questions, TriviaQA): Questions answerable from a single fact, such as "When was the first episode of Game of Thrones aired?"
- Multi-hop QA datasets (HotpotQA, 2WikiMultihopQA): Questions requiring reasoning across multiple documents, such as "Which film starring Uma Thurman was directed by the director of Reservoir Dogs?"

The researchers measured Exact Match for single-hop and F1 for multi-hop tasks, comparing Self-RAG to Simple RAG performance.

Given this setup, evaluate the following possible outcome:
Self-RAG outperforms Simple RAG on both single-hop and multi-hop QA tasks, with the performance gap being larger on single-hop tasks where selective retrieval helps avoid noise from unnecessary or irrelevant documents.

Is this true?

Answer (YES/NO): NO